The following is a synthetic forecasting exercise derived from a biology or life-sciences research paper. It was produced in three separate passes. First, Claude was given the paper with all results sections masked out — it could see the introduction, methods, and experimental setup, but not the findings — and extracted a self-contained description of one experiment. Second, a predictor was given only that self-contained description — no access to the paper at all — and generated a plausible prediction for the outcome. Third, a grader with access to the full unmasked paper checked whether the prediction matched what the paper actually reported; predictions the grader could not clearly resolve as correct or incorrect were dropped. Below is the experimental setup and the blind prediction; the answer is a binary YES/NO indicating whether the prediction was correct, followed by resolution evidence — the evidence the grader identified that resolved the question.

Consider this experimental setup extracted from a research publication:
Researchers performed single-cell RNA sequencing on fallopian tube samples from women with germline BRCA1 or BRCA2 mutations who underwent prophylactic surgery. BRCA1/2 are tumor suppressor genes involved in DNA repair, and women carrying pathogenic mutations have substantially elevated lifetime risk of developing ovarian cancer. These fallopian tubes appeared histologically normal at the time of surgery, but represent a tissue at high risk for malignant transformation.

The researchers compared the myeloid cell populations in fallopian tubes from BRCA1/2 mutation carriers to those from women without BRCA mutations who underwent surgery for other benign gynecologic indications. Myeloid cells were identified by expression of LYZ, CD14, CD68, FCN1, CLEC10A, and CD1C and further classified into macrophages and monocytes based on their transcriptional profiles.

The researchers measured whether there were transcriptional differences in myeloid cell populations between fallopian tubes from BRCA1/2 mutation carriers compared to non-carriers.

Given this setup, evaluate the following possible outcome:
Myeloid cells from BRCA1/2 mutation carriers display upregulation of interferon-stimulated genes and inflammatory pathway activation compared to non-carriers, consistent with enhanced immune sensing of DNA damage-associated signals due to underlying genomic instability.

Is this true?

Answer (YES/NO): NO